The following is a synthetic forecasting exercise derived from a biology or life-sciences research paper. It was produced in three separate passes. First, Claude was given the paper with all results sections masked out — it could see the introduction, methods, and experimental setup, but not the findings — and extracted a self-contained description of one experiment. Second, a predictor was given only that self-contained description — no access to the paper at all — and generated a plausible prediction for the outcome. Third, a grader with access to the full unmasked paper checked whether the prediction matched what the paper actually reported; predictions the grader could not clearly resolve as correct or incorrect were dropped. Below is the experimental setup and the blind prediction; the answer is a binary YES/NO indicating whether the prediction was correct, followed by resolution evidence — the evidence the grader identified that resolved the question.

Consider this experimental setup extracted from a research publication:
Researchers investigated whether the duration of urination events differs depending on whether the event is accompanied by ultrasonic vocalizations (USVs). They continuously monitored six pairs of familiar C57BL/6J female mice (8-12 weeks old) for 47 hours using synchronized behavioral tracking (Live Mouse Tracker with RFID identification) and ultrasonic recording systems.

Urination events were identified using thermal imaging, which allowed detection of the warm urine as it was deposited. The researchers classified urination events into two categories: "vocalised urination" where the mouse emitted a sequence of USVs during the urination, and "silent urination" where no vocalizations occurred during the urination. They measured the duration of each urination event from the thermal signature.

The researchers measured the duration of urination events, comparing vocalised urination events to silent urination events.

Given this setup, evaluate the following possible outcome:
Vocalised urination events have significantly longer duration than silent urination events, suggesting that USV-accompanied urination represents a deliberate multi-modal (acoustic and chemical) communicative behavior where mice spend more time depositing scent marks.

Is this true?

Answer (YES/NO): YES